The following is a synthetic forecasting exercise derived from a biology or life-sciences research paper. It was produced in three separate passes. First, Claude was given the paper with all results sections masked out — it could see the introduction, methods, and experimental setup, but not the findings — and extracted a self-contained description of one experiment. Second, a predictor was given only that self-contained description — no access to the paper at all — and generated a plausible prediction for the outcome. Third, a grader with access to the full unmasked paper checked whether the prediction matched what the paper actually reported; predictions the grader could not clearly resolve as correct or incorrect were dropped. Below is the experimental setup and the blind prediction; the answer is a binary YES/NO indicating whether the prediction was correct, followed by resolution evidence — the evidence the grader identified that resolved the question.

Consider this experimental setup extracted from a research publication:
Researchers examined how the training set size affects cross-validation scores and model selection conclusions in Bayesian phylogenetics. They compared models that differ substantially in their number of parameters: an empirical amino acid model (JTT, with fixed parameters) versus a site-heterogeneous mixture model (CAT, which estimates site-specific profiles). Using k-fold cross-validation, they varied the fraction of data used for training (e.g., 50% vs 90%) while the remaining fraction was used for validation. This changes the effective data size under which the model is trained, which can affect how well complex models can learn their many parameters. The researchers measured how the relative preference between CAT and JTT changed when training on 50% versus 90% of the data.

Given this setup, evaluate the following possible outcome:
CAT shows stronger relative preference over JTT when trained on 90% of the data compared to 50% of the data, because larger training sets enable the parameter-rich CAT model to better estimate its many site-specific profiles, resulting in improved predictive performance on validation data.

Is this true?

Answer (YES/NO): YES